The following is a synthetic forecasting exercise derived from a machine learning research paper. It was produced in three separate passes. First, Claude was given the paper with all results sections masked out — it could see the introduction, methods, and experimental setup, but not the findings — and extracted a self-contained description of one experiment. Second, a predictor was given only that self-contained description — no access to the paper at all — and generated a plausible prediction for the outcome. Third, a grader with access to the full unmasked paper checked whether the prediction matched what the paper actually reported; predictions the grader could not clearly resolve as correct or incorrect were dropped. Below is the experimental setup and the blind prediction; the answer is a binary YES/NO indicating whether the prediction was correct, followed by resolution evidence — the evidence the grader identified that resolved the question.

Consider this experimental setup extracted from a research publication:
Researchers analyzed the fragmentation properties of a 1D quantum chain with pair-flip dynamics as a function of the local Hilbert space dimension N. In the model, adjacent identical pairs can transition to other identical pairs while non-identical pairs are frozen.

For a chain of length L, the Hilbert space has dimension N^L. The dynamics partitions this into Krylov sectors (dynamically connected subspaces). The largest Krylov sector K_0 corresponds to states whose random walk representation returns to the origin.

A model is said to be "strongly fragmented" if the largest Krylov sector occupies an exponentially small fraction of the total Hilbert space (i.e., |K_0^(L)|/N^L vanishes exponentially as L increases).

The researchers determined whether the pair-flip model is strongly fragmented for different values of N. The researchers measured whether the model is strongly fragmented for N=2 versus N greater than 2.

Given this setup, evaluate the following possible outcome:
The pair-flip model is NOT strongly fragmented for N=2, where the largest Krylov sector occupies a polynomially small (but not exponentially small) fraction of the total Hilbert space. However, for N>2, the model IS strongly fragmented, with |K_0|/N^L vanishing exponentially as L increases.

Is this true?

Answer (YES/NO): YES